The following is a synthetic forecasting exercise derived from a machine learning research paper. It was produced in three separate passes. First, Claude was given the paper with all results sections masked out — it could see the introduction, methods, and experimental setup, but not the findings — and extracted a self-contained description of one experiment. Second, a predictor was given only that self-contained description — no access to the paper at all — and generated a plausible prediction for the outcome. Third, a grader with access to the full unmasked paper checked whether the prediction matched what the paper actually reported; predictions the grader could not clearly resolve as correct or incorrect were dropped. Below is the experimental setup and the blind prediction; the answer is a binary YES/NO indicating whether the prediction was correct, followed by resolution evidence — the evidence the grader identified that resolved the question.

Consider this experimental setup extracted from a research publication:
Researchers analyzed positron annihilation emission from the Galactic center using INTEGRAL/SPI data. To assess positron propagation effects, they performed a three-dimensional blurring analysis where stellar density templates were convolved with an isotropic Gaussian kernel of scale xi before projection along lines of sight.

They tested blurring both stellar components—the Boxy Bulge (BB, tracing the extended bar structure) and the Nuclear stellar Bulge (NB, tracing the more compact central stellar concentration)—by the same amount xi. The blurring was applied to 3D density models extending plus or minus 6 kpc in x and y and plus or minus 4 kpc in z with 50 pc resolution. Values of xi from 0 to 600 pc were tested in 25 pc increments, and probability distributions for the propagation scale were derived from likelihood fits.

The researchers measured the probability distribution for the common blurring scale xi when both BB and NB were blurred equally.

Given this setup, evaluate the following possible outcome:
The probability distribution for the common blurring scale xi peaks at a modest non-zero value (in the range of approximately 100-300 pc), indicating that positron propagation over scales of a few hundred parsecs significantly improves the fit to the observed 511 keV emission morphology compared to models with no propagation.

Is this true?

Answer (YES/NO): YES